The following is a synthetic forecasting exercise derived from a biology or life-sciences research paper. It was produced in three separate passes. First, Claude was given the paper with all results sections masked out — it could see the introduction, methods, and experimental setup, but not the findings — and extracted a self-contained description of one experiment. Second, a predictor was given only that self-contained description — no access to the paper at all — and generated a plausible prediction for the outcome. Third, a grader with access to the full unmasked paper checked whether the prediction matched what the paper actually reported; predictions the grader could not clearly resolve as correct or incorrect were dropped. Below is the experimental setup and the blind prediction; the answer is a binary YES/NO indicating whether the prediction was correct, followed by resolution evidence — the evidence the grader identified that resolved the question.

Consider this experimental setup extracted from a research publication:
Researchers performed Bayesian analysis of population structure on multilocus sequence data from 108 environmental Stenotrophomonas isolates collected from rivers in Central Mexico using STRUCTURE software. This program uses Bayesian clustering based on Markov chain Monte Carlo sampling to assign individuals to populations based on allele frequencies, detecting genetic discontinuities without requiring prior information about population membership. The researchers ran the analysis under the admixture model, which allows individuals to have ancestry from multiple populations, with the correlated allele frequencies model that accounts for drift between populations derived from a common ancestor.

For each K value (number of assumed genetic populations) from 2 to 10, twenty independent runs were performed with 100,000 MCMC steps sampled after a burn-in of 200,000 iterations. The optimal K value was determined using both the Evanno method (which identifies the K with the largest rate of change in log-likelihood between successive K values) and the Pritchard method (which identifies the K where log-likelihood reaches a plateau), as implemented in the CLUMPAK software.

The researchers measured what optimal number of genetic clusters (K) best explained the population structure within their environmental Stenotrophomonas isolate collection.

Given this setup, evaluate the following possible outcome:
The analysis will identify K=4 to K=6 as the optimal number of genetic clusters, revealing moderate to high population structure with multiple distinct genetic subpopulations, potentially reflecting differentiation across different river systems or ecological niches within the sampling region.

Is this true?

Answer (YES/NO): NO